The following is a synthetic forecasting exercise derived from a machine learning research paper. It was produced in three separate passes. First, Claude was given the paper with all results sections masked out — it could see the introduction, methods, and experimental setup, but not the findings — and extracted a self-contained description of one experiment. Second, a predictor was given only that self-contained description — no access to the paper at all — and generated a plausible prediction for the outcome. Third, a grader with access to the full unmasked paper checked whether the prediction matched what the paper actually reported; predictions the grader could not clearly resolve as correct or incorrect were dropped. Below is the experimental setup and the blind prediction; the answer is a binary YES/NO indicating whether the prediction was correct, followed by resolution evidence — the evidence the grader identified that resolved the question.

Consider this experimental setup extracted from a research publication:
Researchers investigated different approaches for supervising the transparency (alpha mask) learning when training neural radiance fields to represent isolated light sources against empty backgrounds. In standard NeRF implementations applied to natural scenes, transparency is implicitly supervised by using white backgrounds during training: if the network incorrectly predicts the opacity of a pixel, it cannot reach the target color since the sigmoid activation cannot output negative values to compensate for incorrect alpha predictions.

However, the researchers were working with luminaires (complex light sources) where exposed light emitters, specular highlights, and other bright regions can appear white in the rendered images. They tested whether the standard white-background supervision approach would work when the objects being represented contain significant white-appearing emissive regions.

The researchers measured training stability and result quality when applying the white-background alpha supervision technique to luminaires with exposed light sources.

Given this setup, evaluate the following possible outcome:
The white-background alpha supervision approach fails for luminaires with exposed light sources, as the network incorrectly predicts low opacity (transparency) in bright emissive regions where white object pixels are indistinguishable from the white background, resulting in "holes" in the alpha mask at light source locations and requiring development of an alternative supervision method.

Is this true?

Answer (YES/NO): NO